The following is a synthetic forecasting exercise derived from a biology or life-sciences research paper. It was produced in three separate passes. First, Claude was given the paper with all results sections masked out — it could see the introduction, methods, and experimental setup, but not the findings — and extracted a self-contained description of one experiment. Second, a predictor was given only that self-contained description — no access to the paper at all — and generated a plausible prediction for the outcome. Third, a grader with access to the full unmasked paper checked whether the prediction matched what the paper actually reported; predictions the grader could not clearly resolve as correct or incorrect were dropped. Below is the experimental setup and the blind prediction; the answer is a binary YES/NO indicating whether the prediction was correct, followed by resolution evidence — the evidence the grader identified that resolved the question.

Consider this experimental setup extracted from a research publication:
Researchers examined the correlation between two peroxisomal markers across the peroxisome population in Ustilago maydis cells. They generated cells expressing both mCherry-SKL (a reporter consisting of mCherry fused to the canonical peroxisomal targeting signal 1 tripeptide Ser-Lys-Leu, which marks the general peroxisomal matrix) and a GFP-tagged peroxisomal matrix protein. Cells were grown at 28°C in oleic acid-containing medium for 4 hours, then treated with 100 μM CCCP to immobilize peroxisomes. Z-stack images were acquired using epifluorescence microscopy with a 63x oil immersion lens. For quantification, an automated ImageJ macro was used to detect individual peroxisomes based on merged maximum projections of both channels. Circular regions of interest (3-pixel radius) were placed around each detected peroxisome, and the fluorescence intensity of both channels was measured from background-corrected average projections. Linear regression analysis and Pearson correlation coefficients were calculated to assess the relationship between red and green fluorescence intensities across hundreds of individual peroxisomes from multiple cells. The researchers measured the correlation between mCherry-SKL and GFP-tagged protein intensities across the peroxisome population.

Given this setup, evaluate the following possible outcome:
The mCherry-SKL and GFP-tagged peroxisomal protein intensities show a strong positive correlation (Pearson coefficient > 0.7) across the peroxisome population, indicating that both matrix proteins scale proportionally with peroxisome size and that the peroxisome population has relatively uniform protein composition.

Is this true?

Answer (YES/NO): NO